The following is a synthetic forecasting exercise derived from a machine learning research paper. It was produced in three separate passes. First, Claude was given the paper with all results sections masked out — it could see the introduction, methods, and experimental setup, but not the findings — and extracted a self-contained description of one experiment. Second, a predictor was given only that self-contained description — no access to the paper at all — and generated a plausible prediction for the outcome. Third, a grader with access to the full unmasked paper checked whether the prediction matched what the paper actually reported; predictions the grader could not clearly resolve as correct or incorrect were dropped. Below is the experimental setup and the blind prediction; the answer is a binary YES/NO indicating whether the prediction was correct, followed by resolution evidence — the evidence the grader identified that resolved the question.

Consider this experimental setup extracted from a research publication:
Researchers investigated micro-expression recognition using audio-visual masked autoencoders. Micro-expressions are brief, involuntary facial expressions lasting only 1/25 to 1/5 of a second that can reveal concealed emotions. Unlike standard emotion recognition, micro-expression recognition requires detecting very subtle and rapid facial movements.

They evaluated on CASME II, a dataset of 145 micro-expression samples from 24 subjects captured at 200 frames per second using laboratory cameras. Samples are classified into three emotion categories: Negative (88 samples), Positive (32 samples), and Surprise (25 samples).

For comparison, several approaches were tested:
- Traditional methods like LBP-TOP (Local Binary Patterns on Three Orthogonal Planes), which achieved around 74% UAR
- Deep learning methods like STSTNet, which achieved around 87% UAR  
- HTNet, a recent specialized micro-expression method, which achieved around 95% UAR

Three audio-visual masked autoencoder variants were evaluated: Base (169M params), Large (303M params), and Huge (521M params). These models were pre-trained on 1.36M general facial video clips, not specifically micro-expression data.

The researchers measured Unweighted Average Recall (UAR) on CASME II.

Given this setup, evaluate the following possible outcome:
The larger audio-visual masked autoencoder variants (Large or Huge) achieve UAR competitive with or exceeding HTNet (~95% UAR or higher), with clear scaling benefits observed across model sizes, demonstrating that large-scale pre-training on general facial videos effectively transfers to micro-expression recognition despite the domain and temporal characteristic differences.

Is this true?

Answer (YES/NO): NO